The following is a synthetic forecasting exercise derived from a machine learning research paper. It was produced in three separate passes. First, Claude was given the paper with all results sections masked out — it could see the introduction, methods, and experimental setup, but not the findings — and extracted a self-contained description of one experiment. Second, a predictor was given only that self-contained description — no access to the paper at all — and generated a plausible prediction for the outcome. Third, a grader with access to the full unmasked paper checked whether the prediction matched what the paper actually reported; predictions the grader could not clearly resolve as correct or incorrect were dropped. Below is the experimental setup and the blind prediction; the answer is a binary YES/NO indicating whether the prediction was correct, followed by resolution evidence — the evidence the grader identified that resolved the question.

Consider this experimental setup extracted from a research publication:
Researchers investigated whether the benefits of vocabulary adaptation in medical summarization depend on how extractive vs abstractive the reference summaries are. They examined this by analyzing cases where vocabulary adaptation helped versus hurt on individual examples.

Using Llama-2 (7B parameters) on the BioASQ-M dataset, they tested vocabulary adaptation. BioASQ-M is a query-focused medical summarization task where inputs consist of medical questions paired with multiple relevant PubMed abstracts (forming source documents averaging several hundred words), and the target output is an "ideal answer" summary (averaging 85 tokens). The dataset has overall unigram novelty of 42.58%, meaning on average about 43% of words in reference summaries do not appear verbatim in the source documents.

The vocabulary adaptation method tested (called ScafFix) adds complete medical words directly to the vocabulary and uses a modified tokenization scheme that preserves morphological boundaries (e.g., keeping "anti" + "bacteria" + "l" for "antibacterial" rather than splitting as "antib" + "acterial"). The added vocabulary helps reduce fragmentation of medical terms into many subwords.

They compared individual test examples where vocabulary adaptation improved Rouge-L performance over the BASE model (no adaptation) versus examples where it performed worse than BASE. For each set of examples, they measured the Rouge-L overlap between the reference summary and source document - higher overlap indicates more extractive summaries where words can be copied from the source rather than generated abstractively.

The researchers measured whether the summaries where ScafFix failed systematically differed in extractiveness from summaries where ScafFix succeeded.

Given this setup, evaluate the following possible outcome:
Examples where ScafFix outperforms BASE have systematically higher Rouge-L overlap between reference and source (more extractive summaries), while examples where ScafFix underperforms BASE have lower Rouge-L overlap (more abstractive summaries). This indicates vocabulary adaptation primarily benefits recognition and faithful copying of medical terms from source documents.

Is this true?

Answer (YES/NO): NO